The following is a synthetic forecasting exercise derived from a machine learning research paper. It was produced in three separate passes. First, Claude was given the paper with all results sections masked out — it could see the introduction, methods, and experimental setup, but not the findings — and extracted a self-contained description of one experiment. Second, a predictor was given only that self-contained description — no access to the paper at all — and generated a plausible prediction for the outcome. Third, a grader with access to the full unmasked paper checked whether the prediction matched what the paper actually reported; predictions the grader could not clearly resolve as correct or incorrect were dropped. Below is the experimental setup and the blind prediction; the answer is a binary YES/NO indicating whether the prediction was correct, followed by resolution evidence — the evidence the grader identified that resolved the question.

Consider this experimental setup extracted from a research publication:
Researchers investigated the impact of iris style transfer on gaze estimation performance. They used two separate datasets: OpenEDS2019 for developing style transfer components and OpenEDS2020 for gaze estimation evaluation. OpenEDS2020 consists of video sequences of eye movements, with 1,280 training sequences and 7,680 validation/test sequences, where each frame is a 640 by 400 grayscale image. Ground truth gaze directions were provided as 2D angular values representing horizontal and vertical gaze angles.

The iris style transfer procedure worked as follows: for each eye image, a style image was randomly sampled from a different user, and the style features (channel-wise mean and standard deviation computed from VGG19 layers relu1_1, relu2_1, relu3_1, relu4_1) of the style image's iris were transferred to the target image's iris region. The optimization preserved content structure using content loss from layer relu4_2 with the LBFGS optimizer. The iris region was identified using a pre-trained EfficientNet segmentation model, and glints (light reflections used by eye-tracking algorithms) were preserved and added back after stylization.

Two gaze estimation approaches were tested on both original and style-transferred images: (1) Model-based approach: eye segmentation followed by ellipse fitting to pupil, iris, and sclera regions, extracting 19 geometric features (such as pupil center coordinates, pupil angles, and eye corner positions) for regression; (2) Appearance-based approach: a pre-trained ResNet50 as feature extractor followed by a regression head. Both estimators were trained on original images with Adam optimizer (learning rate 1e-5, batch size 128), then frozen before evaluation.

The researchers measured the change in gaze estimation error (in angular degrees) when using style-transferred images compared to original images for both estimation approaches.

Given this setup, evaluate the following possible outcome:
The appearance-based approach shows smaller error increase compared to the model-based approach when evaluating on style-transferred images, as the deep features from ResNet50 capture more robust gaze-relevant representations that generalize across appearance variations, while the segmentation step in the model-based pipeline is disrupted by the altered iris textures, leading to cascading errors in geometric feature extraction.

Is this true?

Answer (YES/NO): NO